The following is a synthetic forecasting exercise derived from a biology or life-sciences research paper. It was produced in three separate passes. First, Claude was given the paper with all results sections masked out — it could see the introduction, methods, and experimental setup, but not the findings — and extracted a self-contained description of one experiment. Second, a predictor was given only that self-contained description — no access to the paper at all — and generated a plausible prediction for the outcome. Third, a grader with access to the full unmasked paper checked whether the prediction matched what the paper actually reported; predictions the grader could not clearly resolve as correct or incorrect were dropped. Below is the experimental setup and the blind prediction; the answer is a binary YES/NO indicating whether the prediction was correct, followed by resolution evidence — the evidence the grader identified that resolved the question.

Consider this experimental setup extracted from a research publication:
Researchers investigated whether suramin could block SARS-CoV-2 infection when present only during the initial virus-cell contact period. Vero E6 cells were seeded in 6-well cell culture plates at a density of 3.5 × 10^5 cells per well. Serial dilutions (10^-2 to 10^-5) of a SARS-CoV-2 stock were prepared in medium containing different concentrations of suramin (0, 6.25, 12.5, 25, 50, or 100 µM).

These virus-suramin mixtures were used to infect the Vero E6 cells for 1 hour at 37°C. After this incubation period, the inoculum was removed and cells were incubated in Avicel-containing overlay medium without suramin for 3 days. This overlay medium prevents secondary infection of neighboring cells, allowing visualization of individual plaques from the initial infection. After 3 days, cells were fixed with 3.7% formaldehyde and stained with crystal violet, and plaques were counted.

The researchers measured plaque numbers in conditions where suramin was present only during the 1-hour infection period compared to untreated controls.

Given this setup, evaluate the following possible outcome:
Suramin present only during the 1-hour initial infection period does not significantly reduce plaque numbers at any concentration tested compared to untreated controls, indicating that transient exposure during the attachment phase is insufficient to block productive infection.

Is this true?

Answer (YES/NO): NO